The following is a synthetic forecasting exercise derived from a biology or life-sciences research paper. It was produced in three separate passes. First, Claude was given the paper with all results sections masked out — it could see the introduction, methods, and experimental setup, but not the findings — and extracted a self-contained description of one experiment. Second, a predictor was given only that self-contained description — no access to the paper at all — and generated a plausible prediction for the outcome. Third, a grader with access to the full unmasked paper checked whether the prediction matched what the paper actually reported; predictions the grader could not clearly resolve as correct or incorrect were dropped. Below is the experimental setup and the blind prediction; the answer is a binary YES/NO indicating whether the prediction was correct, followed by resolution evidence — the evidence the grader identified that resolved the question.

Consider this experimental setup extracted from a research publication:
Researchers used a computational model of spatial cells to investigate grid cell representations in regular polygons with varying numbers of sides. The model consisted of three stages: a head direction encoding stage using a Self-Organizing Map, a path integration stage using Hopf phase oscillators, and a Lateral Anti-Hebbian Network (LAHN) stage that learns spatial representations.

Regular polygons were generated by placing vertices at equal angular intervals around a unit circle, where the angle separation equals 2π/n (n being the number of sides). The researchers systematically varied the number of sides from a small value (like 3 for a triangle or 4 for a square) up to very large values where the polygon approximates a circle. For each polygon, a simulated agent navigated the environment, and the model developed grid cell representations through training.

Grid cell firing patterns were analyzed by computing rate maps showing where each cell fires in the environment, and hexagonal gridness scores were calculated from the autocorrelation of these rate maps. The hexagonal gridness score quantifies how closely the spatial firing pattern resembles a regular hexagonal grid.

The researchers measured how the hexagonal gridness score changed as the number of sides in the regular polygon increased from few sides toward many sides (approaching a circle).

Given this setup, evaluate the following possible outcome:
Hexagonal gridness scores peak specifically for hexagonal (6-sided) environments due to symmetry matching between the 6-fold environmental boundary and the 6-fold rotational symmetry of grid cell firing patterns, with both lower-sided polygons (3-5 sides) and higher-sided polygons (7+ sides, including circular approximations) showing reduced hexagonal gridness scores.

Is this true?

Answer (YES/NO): NO